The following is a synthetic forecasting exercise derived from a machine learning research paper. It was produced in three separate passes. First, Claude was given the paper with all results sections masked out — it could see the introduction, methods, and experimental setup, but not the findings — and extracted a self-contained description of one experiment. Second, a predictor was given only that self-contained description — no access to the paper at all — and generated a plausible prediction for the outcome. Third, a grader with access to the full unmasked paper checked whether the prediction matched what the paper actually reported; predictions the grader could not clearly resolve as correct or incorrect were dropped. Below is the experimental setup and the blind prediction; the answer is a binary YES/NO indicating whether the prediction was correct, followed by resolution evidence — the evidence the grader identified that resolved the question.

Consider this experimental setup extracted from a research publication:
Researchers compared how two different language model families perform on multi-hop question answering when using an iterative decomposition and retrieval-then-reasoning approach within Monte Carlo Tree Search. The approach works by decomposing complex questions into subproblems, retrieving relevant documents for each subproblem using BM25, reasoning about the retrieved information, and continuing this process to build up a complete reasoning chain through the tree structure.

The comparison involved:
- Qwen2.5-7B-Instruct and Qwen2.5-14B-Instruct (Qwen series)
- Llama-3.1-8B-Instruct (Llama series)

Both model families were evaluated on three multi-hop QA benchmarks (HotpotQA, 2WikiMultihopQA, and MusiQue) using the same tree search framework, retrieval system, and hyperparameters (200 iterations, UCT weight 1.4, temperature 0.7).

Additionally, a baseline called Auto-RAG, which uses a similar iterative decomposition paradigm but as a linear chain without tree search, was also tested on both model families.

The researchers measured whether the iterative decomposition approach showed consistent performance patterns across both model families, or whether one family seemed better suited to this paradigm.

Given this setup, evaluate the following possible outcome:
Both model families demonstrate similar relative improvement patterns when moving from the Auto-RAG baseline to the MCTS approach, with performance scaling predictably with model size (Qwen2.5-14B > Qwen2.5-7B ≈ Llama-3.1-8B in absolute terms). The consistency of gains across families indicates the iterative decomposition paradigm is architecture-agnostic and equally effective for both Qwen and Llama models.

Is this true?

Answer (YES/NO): NO